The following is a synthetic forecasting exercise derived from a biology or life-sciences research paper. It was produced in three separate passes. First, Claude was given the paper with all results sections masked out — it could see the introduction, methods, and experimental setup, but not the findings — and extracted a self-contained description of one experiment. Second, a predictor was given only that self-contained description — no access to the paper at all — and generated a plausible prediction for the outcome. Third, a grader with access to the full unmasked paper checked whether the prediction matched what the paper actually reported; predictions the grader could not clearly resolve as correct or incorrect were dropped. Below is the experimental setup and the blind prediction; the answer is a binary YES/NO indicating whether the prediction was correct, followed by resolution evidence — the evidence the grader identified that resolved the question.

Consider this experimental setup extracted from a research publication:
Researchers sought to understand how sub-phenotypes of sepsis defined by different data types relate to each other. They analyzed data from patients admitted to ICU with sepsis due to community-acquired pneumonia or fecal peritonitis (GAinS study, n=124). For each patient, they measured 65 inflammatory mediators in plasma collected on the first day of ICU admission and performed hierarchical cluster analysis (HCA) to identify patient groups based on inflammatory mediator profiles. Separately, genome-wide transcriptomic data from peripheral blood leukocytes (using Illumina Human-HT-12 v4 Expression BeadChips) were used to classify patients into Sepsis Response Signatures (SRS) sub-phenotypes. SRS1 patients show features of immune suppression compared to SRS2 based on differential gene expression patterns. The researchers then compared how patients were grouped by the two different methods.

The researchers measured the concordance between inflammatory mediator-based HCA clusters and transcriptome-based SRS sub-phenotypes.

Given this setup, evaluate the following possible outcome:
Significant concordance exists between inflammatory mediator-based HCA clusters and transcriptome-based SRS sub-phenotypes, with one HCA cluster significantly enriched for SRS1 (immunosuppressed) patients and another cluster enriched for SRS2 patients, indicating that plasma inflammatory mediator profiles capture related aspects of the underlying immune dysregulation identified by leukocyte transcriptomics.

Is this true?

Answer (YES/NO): NO